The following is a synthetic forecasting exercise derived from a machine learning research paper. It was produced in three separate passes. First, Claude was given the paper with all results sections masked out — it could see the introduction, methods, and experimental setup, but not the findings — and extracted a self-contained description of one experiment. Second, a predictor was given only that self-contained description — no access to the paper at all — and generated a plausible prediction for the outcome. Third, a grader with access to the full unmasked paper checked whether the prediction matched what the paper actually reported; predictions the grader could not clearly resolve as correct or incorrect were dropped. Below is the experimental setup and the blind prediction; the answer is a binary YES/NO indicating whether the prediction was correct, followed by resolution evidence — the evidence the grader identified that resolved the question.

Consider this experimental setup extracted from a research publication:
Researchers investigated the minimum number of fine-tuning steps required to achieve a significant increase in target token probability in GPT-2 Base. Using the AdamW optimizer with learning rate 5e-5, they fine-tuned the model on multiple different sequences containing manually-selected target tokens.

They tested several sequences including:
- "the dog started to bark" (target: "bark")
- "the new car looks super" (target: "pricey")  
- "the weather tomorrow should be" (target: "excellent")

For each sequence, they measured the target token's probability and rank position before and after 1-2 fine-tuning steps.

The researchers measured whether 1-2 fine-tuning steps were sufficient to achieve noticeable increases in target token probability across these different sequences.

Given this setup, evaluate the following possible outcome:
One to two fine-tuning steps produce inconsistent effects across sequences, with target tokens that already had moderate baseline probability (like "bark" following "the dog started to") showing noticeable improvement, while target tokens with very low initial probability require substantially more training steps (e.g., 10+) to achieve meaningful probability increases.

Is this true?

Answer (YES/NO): NO